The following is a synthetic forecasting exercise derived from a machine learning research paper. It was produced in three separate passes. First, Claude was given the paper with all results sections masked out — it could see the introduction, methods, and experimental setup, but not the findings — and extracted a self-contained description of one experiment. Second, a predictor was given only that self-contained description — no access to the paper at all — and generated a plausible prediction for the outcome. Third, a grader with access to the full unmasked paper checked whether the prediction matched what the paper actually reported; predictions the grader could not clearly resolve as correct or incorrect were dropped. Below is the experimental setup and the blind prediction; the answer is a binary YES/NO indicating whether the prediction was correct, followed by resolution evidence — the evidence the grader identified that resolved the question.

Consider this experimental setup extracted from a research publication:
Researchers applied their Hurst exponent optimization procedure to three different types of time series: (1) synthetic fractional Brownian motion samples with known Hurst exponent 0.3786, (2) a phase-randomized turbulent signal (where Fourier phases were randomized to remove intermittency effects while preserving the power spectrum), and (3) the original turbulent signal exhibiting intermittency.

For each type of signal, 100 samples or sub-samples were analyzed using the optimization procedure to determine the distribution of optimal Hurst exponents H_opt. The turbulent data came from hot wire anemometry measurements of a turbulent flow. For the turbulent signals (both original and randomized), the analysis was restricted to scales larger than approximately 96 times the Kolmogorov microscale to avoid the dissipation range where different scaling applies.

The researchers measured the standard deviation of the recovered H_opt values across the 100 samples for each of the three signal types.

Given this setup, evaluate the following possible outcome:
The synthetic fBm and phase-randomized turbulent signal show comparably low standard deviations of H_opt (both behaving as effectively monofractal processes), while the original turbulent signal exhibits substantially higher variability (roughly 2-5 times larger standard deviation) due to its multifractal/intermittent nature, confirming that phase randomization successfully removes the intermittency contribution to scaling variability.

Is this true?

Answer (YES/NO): NO